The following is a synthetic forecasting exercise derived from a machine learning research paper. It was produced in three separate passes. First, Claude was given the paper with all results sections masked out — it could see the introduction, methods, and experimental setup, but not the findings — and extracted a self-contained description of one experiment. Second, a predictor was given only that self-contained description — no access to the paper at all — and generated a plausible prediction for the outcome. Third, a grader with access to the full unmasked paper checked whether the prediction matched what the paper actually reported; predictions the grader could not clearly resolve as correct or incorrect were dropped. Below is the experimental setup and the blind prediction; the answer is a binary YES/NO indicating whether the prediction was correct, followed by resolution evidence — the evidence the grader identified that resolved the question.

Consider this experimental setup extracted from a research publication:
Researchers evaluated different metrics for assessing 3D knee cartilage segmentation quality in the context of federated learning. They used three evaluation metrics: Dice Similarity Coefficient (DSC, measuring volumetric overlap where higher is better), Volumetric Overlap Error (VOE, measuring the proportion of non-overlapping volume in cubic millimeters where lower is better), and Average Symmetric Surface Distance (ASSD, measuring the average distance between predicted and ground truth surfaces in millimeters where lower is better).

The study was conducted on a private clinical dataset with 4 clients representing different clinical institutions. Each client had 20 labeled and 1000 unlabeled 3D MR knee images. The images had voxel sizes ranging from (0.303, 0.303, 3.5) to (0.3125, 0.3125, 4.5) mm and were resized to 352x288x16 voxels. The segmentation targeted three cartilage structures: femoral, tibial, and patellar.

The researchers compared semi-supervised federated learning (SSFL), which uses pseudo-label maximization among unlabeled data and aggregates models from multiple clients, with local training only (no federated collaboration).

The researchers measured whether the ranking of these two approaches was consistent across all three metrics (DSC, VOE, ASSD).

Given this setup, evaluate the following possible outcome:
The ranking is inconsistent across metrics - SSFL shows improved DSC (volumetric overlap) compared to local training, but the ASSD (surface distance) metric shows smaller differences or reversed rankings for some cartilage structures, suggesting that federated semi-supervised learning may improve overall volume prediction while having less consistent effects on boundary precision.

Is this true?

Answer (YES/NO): YES